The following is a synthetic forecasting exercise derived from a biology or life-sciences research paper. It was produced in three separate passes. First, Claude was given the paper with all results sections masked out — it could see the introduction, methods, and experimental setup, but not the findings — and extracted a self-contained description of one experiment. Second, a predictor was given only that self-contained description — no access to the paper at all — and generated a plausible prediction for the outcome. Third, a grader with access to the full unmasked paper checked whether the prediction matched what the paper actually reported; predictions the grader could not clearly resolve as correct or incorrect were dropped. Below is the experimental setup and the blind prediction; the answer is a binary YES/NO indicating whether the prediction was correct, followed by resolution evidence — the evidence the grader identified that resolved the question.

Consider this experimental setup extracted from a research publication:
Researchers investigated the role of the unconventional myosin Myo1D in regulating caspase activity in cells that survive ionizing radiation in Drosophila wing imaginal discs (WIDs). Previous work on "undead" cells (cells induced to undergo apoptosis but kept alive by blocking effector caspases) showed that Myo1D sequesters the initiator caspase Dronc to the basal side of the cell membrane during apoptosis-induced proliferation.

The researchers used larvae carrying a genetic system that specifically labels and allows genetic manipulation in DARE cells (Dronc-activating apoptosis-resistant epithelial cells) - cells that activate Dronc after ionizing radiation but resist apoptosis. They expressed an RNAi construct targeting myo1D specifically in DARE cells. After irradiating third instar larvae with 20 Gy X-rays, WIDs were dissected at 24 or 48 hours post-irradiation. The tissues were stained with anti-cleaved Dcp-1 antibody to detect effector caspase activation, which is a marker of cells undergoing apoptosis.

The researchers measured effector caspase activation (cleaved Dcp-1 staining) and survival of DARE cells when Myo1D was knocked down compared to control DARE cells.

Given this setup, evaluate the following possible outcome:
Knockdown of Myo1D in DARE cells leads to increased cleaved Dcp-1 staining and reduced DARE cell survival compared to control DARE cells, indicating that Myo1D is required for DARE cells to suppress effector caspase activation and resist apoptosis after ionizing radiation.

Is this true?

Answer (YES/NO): YES